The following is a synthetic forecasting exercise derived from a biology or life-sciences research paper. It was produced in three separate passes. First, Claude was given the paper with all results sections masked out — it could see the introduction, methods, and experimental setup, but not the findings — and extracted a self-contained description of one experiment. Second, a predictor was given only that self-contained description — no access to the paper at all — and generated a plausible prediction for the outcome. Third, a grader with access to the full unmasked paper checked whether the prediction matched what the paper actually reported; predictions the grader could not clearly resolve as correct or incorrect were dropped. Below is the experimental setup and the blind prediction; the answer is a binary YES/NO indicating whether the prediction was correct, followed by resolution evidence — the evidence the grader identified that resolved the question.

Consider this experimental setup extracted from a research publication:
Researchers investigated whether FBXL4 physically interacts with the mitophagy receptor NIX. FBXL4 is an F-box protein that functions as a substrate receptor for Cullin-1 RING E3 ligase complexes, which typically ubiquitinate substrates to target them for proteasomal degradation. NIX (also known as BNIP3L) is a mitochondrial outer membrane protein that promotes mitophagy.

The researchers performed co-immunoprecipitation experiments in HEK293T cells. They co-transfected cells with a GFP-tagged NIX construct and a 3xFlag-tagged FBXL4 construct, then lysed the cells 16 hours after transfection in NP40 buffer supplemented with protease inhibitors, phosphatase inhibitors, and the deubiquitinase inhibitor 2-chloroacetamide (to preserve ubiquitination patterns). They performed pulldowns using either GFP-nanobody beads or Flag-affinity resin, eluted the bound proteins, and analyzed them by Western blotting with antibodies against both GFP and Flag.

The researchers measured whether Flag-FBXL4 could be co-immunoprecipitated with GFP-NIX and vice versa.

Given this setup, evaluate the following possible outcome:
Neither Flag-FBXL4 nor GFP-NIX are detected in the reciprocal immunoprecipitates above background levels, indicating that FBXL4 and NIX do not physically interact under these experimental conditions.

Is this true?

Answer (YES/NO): NO